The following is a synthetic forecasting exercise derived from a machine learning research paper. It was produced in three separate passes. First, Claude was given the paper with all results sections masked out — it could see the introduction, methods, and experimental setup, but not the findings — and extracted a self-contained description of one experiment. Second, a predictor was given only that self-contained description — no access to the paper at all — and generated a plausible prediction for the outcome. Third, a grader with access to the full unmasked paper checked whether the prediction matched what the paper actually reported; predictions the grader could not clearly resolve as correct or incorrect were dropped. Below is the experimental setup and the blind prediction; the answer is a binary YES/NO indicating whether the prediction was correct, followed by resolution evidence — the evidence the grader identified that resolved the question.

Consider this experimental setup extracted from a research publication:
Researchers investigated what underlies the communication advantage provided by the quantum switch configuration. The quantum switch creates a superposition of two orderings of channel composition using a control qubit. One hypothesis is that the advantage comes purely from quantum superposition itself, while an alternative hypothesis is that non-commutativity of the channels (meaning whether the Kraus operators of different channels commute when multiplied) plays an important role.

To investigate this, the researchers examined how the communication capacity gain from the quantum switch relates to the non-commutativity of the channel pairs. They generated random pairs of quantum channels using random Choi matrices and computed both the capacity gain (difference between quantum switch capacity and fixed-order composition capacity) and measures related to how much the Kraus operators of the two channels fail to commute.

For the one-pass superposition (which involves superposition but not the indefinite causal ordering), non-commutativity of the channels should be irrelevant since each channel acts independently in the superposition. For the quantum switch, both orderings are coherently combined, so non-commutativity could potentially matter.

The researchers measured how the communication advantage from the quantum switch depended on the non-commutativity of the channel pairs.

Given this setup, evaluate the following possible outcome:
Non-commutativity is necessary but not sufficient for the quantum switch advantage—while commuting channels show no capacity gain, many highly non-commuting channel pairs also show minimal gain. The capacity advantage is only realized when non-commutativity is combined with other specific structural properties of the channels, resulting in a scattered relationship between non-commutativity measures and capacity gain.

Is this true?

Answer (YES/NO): NO